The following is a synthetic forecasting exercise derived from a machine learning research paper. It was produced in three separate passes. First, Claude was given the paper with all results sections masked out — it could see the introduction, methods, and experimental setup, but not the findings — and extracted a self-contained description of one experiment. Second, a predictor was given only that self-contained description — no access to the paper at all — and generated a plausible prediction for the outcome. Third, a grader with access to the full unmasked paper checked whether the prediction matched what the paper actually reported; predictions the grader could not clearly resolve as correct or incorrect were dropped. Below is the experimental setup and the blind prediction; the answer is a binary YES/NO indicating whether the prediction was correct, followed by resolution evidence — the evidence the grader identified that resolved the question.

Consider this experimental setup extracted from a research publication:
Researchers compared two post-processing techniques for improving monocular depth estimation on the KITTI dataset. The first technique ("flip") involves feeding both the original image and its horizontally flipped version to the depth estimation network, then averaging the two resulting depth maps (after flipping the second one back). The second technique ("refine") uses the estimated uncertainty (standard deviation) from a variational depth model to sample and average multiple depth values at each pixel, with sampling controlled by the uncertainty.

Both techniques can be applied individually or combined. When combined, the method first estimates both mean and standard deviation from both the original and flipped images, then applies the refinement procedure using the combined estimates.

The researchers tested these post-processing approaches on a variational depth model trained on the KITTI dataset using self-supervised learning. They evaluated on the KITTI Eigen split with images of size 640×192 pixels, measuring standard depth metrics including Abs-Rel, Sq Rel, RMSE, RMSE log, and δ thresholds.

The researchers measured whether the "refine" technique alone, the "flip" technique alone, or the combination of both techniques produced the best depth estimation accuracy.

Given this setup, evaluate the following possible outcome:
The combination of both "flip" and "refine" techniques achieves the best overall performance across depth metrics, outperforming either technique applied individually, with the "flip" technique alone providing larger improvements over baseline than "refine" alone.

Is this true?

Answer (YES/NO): NO